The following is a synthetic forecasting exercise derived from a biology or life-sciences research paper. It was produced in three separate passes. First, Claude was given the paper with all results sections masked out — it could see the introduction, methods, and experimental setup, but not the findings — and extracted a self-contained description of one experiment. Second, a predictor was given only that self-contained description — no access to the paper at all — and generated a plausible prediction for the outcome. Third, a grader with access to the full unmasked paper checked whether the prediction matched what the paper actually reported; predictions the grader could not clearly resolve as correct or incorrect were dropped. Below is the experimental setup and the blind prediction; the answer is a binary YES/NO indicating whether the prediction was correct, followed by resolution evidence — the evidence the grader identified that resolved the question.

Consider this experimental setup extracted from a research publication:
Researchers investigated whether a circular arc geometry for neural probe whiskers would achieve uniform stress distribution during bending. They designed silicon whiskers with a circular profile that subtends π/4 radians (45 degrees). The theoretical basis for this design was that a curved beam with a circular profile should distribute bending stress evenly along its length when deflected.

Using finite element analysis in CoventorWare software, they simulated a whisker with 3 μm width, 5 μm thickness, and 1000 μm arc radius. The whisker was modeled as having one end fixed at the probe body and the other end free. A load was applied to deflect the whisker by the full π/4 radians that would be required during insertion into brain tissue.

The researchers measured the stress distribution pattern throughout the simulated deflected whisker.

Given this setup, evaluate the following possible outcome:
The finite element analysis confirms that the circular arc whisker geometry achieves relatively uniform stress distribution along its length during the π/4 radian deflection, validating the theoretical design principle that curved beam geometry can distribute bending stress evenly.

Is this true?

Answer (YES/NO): YES